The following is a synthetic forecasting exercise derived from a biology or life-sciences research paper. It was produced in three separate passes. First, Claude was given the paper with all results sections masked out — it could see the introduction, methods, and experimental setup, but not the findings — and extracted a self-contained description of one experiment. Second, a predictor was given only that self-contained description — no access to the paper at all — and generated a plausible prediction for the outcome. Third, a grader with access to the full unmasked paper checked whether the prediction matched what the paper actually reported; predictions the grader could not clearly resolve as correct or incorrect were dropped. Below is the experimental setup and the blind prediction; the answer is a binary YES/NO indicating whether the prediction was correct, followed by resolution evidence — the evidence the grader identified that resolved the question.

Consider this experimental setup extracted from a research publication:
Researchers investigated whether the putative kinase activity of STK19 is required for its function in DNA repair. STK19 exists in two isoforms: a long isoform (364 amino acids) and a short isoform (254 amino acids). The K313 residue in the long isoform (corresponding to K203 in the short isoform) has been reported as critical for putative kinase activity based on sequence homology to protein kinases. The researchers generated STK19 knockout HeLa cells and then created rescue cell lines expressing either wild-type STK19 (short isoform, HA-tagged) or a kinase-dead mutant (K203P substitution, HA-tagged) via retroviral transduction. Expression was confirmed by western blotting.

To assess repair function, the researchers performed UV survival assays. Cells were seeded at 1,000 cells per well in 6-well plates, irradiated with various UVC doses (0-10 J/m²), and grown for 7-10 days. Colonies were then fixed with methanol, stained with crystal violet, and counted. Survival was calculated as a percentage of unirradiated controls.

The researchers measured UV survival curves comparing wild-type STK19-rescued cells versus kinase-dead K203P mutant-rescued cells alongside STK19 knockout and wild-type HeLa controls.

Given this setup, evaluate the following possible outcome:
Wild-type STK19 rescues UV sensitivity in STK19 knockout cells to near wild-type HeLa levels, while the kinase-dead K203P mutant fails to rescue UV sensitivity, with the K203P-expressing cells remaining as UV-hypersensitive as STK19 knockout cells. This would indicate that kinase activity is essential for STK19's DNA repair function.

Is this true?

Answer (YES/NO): NO